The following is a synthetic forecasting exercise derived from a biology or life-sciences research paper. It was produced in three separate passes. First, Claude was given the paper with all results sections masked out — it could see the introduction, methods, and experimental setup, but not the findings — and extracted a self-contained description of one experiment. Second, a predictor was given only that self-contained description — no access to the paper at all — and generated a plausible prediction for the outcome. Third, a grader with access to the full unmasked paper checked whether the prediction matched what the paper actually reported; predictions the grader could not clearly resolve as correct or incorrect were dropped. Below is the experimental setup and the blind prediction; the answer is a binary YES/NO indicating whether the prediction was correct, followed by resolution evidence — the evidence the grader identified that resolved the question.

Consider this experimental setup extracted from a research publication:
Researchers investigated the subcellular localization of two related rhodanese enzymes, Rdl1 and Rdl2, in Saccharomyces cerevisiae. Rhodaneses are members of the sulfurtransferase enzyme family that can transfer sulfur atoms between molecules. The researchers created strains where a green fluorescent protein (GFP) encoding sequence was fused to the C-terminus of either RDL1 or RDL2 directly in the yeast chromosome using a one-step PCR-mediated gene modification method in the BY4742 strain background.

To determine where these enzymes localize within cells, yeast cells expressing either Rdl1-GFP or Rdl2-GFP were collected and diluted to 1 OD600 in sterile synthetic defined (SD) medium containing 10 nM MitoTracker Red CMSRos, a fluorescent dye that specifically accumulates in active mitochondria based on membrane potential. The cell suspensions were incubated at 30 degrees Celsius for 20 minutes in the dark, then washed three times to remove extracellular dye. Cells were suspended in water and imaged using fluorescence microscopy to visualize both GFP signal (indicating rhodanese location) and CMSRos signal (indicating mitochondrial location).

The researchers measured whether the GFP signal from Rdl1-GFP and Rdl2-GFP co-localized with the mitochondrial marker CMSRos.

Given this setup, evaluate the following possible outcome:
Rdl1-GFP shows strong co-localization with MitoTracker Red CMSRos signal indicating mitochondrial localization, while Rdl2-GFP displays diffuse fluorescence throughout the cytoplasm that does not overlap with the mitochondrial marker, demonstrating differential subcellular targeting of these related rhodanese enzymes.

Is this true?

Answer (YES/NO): NO